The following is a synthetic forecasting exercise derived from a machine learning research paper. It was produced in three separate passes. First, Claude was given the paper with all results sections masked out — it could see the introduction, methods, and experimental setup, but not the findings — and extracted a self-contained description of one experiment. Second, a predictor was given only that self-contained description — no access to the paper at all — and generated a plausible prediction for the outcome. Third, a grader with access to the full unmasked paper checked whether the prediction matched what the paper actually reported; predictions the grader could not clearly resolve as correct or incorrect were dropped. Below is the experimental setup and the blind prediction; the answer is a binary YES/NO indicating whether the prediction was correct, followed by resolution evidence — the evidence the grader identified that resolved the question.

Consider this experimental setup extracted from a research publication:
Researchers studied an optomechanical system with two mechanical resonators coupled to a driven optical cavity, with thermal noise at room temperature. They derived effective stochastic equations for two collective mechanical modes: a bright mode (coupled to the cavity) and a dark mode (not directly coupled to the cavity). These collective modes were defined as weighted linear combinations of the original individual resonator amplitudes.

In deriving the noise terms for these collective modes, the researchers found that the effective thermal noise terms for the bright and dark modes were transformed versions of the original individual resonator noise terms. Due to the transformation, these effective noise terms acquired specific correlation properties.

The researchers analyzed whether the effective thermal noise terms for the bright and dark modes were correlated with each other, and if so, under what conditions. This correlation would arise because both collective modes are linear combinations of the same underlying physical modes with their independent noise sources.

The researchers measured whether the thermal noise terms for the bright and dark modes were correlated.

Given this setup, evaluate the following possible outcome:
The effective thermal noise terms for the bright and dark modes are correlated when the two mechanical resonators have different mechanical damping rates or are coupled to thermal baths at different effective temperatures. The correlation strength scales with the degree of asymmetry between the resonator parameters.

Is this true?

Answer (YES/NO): YES